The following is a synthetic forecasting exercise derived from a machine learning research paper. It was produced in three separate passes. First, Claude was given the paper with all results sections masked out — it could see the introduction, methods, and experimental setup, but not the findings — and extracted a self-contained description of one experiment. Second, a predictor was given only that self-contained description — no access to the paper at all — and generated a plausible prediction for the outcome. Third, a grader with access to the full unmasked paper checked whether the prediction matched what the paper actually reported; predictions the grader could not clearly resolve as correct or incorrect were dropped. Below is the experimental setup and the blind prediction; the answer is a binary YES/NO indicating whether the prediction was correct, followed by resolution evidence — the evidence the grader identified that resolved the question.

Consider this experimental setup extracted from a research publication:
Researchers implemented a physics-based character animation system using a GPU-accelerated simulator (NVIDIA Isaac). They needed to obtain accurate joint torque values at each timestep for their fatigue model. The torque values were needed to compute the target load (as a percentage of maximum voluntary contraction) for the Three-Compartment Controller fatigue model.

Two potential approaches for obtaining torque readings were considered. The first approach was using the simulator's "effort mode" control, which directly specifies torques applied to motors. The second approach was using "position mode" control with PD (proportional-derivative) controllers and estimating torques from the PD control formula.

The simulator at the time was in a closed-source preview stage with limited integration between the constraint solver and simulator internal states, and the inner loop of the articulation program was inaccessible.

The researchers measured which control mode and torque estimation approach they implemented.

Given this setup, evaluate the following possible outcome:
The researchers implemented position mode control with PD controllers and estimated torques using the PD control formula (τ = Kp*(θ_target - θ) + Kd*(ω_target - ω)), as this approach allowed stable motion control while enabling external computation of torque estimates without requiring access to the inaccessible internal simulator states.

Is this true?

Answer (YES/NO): YES